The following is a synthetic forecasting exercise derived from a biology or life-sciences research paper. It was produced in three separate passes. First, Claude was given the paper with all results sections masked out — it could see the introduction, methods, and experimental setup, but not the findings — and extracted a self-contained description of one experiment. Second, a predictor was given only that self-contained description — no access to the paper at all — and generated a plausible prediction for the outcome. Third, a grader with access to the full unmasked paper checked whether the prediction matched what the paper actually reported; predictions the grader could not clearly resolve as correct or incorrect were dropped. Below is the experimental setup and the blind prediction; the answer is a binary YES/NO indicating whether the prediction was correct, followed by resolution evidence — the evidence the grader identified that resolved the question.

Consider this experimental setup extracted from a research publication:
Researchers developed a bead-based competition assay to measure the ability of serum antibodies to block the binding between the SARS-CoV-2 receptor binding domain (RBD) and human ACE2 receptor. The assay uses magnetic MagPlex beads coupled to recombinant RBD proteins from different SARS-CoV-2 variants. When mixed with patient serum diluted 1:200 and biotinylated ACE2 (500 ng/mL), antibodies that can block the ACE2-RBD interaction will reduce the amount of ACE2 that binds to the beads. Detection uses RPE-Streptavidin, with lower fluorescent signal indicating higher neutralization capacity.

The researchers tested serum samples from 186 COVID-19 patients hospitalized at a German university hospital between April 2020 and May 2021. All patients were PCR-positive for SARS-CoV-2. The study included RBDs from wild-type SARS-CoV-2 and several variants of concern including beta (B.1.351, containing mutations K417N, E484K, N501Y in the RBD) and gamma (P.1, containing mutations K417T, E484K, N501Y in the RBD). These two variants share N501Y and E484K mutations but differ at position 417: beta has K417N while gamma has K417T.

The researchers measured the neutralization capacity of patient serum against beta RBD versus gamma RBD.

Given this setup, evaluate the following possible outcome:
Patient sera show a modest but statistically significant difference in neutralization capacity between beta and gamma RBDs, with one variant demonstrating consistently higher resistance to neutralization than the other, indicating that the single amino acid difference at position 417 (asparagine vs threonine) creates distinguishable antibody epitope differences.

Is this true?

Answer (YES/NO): NO